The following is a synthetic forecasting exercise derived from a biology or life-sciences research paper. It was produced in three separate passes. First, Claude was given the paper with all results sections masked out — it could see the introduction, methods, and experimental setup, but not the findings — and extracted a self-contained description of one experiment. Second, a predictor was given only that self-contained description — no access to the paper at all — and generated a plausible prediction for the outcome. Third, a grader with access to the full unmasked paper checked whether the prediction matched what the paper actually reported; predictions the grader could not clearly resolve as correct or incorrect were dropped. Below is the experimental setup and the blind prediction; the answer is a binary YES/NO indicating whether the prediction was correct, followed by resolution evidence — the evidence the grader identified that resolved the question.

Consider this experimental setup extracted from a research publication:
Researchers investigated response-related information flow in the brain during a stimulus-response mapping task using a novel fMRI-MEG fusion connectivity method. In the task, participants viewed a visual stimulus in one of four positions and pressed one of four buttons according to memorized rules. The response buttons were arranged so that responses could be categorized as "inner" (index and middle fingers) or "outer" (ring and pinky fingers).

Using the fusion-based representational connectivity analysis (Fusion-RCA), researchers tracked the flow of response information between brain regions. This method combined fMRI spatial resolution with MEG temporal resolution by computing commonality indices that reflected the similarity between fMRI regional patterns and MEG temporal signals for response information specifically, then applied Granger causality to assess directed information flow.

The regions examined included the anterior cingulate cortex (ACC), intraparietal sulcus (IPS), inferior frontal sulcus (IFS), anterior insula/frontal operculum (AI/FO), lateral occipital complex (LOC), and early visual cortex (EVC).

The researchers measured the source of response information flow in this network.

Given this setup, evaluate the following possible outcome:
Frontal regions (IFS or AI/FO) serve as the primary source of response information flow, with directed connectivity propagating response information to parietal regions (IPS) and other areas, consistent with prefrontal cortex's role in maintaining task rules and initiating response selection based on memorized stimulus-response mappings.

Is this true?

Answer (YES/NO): NO